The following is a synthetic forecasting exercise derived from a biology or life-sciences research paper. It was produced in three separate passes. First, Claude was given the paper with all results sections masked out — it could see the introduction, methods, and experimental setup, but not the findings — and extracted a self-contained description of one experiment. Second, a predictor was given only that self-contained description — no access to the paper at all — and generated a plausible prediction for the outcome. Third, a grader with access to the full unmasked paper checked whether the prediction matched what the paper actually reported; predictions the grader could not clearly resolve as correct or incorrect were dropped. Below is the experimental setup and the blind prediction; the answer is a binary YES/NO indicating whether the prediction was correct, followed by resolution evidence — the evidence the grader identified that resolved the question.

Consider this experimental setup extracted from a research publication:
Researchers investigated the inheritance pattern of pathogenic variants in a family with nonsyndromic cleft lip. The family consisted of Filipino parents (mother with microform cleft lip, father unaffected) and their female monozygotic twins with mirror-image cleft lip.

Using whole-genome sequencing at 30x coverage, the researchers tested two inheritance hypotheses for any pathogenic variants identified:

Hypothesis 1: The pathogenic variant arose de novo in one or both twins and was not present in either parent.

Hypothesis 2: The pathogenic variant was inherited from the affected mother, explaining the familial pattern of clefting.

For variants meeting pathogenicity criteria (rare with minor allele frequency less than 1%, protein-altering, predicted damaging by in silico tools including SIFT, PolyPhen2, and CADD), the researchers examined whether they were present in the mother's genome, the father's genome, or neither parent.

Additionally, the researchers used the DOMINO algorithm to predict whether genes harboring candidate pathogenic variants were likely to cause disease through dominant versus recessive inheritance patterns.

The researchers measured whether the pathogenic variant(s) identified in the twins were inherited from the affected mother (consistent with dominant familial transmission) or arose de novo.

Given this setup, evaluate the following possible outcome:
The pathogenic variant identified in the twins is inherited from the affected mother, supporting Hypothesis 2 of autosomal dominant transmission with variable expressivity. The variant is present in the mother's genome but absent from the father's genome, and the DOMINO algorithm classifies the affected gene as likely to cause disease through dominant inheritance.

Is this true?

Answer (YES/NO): YES